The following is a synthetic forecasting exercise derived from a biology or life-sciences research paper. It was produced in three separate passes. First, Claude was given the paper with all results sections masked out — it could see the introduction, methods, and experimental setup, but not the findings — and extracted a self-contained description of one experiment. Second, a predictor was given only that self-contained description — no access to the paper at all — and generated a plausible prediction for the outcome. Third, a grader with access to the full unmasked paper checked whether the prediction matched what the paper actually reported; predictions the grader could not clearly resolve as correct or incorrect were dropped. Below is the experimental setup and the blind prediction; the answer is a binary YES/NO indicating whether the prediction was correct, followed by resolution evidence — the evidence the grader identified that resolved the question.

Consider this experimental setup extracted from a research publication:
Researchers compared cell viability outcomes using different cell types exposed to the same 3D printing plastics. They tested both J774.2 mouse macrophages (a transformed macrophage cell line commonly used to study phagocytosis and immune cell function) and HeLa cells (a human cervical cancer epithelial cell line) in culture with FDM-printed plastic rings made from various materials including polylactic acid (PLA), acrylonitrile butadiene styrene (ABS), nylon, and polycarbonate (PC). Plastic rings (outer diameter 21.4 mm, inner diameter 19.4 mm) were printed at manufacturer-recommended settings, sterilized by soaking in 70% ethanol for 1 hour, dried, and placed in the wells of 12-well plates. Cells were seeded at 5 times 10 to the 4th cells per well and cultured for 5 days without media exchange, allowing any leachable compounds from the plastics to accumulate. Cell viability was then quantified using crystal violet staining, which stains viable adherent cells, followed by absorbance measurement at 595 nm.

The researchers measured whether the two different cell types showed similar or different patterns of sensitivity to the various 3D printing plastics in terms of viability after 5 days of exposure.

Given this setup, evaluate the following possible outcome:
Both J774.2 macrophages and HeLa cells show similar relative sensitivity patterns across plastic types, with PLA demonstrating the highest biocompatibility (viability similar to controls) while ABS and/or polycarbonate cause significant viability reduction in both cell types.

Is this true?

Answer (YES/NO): NO